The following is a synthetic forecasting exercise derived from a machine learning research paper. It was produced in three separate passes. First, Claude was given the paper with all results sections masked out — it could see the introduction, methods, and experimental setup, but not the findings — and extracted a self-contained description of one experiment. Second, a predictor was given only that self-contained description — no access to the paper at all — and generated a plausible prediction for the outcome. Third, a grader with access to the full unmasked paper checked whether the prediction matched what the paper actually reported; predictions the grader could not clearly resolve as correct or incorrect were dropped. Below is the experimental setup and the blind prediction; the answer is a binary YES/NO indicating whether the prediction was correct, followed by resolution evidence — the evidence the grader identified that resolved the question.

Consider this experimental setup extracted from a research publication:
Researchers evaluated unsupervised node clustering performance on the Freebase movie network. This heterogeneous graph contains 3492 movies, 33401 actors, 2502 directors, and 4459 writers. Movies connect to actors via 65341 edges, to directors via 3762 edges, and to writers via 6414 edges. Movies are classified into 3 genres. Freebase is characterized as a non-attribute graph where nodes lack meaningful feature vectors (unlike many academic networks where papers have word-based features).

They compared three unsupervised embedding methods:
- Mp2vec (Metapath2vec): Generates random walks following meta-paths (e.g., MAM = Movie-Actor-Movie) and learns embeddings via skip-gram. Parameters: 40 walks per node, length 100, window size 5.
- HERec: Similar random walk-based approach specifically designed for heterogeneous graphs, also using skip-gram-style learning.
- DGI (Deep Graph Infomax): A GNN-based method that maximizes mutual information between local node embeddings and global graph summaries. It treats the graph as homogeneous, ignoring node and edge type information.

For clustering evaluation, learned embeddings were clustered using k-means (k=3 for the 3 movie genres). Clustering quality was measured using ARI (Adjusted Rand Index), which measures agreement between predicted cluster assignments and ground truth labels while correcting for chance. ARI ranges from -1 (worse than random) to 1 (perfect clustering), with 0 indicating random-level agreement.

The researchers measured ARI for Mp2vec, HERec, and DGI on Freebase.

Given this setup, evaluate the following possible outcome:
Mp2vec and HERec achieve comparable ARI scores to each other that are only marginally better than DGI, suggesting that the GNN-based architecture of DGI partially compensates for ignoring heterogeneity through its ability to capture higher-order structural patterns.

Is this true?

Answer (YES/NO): NO